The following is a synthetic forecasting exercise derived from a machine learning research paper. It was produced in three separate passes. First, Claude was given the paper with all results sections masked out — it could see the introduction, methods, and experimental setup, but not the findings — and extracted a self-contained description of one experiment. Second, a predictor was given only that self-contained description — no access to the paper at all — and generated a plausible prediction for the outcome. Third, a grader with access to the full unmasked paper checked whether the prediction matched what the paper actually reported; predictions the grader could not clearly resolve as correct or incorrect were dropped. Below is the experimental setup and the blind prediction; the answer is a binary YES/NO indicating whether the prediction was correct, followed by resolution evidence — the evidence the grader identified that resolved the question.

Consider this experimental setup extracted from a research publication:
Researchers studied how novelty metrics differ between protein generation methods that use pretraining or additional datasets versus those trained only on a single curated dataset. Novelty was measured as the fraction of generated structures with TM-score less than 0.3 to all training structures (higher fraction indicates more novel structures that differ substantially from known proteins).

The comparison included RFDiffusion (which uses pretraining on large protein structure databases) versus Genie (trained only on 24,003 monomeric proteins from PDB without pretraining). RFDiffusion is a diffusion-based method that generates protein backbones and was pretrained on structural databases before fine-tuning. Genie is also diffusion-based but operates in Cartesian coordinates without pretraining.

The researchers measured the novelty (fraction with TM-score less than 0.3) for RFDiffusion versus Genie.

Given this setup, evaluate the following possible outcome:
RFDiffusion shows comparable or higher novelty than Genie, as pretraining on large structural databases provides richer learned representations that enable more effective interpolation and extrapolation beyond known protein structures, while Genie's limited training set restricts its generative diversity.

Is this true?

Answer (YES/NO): NO